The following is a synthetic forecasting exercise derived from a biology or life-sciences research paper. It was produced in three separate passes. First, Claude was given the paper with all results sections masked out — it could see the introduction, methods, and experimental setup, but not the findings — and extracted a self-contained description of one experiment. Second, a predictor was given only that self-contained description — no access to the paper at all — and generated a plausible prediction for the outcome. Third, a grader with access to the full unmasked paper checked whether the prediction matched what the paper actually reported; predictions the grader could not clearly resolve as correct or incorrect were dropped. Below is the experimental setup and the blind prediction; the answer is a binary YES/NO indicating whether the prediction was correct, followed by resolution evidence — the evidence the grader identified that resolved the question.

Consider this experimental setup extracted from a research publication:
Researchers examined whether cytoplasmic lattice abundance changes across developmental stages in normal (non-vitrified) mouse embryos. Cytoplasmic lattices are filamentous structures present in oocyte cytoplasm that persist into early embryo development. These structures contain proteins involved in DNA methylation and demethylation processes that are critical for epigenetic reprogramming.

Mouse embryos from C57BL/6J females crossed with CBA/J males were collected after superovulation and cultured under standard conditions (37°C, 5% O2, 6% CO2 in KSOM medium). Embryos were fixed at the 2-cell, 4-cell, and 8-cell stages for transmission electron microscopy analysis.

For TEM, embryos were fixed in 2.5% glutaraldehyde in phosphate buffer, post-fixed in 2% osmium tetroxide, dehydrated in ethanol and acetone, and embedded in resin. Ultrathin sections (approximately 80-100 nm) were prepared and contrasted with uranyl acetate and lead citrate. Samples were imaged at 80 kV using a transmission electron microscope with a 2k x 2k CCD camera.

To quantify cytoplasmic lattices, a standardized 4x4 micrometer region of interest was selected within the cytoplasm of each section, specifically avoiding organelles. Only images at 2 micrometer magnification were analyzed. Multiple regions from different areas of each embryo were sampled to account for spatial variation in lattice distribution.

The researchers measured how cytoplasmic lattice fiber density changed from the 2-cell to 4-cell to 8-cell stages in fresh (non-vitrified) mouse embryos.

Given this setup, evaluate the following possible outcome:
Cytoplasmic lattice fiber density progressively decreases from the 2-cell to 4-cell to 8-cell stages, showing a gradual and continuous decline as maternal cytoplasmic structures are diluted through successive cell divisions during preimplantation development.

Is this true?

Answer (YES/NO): NO